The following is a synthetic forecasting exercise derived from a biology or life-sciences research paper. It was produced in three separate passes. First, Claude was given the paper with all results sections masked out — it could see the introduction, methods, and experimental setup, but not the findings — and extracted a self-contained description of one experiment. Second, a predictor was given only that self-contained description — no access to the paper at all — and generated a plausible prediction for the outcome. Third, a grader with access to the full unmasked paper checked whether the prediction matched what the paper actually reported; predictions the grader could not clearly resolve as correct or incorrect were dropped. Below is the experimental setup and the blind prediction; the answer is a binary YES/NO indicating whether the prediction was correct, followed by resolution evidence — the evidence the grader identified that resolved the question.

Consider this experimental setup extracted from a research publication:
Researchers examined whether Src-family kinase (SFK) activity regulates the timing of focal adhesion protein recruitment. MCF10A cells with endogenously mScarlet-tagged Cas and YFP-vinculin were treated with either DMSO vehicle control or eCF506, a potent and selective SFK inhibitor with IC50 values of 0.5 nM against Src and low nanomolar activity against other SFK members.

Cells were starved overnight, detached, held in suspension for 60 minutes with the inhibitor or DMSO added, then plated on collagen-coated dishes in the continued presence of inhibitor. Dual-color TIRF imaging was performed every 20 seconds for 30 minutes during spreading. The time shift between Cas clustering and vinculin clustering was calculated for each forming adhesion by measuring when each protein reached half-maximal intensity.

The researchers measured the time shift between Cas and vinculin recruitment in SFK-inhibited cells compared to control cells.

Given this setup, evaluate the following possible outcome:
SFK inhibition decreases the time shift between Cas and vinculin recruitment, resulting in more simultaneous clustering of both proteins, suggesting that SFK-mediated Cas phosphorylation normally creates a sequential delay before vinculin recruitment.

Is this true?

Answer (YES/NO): NO